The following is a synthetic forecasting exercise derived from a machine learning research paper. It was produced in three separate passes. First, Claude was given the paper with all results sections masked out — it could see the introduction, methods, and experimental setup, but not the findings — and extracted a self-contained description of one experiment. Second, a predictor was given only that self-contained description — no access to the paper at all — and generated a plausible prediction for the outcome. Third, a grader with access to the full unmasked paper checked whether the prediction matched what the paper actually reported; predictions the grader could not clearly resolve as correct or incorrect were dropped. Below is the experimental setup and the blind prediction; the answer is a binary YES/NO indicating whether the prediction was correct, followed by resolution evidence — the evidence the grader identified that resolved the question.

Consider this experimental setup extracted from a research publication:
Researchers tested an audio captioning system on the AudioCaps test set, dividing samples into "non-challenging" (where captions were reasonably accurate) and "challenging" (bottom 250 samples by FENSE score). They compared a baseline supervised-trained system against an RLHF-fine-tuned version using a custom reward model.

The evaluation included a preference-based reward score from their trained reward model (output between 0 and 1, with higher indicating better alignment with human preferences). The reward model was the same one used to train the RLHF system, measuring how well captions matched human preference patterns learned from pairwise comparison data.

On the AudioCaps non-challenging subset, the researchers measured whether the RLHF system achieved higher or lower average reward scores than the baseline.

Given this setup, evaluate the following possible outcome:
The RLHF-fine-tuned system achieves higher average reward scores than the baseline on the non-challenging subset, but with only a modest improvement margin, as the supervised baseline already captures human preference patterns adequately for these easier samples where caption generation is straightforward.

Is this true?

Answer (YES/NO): NO